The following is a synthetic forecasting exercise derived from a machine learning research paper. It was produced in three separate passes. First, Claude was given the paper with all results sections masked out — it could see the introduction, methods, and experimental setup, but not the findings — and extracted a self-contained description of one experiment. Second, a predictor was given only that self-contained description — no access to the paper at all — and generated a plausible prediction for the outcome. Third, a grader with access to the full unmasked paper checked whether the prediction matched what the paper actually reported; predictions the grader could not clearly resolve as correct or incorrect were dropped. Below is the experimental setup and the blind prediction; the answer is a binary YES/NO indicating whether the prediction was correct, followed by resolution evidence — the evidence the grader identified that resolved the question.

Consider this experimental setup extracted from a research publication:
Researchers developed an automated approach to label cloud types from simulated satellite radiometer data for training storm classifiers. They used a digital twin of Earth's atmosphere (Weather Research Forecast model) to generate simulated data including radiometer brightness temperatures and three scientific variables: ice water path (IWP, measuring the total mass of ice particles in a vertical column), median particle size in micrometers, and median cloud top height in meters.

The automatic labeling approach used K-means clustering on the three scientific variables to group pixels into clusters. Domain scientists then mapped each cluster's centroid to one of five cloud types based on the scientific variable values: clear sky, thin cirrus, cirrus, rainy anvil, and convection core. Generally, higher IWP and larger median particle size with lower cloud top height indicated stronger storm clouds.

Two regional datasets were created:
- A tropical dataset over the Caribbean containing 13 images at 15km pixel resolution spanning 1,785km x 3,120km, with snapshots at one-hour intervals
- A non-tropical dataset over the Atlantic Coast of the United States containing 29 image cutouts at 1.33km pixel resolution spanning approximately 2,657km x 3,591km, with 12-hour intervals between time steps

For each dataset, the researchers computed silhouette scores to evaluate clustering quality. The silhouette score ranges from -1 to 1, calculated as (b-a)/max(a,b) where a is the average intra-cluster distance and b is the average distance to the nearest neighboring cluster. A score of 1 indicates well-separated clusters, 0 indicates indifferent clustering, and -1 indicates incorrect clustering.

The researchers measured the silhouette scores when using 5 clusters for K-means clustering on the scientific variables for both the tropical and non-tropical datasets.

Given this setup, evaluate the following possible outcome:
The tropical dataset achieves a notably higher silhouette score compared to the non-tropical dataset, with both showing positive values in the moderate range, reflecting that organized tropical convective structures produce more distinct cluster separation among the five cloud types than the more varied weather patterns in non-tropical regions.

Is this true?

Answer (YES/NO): NO